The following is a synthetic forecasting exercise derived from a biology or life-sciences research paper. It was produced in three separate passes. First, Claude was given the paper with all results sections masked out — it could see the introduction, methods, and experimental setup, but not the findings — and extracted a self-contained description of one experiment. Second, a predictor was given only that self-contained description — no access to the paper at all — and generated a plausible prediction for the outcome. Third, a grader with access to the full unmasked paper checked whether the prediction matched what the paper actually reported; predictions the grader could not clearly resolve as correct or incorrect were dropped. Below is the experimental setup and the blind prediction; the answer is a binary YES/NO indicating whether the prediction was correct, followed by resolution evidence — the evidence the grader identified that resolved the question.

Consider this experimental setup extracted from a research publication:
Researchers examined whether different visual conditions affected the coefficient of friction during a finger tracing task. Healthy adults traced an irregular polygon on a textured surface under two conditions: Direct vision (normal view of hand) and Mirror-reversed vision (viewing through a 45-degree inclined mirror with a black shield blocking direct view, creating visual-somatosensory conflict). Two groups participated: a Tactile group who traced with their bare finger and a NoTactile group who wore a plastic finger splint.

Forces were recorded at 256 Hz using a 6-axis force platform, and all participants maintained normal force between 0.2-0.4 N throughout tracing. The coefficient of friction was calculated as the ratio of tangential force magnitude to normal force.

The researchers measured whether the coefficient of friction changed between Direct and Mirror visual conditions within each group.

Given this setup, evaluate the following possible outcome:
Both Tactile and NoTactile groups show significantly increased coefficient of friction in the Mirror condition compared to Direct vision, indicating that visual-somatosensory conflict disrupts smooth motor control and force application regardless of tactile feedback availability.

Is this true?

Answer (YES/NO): NO